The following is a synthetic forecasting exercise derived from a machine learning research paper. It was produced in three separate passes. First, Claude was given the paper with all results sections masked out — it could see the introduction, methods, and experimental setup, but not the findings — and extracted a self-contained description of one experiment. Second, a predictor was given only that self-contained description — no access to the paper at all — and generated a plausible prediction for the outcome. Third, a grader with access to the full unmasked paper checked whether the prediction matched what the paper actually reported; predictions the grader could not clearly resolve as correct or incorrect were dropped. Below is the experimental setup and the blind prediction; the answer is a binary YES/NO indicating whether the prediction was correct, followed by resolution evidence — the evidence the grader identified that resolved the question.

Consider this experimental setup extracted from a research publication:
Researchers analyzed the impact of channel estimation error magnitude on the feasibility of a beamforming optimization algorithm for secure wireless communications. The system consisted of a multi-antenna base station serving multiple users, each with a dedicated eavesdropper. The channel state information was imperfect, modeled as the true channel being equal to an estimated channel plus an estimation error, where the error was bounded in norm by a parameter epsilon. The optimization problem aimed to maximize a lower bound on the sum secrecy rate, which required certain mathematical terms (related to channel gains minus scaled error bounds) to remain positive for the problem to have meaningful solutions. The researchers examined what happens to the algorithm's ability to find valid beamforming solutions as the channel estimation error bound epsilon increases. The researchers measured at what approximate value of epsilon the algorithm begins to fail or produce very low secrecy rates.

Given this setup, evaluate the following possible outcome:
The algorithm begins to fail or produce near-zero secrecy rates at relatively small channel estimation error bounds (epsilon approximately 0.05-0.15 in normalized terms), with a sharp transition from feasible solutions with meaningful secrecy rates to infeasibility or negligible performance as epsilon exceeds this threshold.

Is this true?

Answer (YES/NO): NO